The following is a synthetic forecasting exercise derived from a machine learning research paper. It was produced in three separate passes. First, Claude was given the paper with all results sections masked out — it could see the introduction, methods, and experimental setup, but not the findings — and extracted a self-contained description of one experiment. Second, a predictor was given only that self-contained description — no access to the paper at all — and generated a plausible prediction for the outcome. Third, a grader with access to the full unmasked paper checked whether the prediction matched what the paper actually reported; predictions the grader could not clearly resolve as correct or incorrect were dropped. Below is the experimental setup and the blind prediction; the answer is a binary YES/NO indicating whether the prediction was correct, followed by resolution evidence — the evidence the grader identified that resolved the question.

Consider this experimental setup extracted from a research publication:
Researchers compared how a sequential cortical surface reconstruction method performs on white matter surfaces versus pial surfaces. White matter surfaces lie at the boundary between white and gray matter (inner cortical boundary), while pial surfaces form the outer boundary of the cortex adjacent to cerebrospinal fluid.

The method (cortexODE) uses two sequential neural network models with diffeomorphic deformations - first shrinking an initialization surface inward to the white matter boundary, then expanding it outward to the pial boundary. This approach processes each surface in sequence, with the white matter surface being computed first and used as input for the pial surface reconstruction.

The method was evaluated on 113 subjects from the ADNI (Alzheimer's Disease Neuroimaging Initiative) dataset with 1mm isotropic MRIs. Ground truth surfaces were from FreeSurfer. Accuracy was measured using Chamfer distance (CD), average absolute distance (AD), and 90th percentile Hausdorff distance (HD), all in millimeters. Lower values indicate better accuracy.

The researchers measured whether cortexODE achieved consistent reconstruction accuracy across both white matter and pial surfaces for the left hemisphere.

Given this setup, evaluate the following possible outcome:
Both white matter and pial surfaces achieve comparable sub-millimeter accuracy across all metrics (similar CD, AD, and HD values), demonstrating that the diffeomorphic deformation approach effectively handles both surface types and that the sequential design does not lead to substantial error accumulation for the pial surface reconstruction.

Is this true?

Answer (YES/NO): YES